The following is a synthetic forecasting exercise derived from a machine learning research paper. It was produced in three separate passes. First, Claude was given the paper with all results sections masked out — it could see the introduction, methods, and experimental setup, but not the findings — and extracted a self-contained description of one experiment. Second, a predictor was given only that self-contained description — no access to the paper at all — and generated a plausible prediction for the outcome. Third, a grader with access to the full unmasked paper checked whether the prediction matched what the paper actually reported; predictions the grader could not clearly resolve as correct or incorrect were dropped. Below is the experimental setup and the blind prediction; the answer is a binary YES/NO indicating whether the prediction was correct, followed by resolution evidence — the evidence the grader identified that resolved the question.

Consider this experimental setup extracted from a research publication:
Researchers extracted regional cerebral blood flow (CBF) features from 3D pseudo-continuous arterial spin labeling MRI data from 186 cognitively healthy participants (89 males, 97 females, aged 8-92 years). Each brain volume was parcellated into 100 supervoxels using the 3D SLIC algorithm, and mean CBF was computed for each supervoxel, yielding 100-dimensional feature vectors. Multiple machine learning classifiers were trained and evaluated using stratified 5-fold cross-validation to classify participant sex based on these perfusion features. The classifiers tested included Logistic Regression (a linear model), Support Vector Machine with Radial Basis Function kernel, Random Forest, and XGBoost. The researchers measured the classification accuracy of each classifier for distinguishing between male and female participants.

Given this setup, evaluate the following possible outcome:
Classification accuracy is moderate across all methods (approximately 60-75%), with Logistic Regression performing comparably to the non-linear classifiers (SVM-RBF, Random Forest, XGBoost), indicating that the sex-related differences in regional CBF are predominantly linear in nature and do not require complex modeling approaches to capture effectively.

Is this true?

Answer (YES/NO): NO